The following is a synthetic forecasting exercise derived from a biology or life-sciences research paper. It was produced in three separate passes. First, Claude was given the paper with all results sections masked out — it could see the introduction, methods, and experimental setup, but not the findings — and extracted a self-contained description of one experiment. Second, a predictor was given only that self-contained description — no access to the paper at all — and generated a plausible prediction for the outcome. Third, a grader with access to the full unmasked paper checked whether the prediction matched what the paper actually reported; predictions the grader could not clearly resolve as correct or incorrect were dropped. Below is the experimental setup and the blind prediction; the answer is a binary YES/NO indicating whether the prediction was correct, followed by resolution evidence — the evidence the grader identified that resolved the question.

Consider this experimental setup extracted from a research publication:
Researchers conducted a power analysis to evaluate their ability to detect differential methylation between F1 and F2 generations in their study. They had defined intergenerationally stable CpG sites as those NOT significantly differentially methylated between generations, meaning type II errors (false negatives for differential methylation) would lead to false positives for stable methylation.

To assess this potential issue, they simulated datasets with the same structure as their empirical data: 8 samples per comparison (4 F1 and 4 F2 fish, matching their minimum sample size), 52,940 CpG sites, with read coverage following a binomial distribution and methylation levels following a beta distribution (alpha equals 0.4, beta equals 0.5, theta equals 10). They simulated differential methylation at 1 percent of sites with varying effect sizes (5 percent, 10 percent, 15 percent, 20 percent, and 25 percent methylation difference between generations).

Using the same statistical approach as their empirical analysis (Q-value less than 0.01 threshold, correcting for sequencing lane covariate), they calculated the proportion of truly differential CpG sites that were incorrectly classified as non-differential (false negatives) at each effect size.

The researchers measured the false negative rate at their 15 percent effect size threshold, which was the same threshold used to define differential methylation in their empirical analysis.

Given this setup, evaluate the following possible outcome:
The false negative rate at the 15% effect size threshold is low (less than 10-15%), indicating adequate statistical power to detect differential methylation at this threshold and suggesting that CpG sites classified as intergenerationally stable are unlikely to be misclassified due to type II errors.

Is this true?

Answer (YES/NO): YES